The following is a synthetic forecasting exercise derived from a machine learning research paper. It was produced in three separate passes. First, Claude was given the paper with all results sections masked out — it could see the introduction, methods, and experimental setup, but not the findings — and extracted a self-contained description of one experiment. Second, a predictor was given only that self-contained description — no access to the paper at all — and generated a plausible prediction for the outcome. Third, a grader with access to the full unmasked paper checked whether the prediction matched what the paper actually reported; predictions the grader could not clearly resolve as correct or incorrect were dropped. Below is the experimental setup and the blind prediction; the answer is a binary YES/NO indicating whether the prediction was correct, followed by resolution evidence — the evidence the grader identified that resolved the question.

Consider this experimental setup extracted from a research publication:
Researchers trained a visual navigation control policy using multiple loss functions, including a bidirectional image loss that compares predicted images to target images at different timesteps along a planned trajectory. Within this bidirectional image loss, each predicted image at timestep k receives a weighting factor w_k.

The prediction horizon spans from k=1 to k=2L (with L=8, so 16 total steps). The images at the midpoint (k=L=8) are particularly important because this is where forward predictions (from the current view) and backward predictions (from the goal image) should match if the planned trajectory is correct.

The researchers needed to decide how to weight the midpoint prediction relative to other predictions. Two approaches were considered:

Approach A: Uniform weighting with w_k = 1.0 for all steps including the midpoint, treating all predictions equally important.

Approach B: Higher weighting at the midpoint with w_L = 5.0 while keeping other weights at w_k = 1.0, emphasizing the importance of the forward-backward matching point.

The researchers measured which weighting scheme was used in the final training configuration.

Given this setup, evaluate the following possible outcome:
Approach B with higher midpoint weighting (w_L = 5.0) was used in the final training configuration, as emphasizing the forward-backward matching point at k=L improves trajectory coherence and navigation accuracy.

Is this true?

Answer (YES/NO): YES